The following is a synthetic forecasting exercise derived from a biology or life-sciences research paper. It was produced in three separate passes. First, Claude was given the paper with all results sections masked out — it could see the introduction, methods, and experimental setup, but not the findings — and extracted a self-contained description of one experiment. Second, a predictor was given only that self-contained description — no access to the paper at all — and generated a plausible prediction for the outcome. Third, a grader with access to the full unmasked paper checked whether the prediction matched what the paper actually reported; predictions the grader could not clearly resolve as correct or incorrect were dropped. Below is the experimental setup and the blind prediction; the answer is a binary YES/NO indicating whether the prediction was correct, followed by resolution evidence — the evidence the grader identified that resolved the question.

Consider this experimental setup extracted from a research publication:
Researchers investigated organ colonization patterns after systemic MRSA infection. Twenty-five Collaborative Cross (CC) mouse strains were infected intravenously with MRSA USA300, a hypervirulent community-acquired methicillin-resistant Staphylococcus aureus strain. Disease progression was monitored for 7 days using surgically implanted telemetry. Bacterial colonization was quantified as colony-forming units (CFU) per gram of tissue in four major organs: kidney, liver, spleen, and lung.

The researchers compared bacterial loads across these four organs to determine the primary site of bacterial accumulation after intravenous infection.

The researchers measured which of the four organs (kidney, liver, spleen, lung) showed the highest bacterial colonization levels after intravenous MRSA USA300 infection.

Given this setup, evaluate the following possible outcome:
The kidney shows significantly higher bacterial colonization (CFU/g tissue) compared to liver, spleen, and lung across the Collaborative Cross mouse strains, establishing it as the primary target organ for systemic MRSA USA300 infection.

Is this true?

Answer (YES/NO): YES